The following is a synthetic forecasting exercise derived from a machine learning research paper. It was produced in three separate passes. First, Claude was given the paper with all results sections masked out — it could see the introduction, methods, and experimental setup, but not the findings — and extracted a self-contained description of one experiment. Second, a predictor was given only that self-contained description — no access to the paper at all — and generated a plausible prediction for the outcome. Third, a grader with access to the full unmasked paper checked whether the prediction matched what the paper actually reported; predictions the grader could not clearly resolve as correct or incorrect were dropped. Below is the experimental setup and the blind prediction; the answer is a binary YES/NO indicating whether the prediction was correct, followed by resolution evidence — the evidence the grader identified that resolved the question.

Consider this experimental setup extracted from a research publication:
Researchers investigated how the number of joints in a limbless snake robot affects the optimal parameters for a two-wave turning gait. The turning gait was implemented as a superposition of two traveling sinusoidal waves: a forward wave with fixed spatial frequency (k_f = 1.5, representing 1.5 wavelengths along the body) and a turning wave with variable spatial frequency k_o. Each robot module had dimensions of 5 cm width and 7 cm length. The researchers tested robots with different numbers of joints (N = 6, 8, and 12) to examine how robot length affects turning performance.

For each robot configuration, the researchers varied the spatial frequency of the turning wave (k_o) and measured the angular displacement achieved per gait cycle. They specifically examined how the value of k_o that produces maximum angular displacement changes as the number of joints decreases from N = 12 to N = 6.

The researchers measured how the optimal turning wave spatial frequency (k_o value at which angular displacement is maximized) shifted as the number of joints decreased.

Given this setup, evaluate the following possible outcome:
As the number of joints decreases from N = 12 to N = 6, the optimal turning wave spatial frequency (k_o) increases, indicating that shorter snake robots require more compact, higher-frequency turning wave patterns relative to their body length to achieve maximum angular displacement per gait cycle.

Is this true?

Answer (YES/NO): NO